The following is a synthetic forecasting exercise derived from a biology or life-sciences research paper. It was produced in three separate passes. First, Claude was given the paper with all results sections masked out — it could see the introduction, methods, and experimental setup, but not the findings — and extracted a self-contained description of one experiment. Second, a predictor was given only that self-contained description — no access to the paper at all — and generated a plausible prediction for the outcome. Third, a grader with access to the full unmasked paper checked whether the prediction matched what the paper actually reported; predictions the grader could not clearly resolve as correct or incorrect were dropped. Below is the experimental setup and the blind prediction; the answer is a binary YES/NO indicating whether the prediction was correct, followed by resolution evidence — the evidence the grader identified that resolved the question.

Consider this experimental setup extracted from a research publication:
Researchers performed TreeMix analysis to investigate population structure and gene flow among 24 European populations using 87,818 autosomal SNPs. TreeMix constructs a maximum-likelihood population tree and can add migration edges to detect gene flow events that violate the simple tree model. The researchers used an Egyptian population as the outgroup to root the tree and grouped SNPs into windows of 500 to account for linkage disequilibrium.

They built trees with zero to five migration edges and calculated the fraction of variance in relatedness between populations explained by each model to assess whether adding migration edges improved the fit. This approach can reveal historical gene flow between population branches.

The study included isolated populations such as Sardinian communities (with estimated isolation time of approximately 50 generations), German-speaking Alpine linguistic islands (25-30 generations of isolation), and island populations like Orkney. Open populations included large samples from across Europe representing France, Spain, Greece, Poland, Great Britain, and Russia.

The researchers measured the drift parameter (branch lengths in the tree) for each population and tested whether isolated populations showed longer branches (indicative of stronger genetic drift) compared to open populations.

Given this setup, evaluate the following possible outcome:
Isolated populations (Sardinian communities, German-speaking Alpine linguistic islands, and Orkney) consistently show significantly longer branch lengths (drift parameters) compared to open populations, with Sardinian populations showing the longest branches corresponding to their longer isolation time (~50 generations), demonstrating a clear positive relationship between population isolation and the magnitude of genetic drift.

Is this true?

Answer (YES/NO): NO